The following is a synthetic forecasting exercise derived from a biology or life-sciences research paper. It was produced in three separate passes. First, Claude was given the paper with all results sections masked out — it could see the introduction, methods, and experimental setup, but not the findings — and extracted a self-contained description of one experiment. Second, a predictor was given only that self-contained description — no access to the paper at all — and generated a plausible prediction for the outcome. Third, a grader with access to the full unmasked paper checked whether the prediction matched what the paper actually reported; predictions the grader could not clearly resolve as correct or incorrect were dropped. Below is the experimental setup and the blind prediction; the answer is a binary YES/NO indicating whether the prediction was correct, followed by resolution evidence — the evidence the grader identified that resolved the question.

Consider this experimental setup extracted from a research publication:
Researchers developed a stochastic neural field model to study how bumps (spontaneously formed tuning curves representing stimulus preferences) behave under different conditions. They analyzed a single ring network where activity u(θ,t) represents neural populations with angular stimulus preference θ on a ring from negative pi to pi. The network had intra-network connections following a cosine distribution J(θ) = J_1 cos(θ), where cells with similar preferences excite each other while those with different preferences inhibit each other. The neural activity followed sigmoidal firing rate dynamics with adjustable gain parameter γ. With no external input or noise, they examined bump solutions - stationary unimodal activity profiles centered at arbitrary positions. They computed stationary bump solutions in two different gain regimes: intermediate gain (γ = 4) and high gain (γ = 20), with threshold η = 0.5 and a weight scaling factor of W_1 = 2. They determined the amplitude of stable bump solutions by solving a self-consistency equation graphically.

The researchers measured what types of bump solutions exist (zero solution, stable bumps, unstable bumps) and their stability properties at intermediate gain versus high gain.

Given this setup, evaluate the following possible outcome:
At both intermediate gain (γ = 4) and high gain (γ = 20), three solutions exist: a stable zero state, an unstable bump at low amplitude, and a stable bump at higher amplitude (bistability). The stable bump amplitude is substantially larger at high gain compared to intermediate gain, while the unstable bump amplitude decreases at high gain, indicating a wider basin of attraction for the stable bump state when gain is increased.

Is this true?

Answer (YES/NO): NO